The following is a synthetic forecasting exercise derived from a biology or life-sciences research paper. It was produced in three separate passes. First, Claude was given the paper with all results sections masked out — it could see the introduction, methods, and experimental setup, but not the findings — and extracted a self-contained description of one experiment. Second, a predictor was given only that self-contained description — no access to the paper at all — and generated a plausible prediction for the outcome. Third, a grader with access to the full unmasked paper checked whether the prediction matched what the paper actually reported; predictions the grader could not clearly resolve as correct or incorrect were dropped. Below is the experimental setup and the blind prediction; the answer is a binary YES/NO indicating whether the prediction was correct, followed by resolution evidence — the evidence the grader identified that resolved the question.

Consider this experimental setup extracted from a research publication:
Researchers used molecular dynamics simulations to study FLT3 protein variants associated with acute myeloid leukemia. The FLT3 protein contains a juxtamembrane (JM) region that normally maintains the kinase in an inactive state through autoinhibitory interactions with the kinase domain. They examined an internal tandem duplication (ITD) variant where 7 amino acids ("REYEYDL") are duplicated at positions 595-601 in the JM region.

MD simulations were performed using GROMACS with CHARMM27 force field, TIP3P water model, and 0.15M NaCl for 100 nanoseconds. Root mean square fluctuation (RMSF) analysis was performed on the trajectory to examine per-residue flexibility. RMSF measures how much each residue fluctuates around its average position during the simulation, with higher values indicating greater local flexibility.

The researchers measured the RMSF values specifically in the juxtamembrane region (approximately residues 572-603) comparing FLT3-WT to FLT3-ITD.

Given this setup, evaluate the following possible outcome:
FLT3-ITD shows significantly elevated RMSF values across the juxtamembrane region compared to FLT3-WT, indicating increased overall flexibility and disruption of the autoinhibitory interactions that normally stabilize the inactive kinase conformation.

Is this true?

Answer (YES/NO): NO